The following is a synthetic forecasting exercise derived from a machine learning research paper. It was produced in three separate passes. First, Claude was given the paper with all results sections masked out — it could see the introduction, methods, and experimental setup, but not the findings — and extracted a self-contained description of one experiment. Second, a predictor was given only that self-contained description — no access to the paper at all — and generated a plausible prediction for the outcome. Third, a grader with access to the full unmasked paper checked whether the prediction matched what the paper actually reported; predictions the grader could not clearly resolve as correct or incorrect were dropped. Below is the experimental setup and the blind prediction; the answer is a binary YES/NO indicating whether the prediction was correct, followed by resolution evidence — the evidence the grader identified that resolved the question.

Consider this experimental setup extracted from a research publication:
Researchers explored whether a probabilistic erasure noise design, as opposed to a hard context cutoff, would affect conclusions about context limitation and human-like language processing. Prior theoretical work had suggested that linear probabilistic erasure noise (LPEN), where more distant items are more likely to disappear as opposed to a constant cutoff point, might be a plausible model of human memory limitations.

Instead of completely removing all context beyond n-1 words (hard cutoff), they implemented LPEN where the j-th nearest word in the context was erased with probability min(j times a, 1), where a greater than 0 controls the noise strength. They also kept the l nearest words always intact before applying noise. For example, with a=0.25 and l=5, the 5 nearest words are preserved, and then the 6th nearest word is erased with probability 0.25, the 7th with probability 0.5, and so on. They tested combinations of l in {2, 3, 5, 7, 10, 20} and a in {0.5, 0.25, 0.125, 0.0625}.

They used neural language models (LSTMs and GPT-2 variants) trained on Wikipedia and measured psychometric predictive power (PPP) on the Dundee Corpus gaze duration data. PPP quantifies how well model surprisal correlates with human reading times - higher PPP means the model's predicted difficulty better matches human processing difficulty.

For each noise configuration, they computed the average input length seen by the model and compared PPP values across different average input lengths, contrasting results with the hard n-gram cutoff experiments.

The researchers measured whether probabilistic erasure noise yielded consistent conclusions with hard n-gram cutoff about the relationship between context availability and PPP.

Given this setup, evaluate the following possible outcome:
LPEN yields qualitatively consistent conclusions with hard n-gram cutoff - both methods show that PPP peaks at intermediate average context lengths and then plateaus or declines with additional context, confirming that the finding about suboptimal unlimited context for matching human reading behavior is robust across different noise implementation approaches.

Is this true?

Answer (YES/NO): NO